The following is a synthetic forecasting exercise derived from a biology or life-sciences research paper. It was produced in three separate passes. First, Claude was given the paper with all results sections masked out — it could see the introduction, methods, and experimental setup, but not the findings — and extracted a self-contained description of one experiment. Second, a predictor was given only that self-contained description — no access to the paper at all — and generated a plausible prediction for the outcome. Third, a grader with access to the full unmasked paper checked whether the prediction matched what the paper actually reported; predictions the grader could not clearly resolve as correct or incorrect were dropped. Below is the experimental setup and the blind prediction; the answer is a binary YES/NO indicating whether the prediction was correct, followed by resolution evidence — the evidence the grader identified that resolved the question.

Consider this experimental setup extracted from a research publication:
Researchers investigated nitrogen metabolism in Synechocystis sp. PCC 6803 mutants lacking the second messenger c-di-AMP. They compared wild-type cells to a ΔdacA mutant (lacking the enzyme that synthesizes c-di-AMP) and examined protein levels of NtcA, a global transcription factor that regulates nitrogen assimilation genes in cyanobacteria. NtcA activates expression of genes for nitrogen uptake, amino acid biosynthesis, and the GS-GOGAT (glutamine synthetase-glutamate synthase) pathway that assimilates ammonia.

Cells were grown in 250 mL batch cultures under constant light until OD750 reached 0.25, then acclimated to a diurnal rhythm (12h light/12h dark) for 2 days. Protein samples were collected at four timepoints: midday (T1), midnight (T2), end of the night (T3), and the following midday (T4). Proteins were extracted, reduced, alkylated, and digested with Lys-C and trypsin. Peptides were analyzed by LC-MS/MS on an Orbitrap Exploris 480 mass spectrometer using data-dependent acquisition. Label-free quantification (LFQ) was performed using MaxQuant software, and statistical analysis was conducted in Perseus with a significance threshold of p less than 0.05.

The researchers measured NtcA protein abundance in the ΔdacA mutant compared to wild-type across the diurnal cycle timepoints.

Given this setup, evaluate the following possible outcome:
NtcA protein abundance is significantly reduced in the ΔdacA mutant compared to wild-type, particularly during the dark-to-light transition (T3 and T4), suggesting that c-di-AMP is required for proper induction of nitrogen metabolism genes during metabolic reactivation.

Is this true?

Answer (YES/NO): NO